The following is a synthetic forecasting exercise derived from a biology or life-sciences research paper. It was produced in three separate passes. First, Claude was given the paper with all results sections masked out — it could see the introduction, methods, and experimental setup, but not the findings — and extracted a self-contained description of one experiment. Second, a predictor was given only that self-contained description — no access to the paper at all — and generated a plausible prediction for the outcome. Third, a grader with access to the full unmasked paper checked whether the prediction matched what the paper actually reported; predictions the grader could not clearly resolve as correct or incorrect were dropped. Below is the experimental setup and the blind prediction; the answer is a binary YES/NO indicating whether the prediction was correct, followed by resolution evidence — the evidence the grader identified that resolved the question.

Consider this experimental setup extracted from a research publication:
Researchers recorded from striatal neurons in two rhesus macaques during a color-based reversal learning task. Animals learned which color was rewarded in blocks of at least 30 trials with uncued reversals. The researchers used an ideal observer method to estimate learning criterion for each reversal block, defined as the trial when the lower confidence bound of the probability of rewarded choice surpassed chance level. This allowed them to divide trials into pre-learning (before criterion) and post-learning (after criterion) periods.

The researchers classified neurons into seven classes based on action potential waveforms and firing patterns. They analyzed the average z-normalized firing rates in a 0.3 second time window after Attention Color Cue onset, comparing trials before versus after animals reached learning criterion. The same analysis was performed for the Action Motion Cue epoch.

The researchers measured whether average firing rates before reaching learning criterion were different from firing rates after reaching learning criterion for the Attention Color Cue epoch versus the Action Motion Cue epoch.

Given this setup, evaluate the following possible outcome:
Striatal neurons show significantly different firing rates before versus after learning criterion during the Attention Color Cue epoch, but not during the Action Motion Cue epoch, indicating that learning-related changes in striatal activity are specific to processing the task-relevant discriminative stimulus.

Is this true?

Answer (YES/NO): YES